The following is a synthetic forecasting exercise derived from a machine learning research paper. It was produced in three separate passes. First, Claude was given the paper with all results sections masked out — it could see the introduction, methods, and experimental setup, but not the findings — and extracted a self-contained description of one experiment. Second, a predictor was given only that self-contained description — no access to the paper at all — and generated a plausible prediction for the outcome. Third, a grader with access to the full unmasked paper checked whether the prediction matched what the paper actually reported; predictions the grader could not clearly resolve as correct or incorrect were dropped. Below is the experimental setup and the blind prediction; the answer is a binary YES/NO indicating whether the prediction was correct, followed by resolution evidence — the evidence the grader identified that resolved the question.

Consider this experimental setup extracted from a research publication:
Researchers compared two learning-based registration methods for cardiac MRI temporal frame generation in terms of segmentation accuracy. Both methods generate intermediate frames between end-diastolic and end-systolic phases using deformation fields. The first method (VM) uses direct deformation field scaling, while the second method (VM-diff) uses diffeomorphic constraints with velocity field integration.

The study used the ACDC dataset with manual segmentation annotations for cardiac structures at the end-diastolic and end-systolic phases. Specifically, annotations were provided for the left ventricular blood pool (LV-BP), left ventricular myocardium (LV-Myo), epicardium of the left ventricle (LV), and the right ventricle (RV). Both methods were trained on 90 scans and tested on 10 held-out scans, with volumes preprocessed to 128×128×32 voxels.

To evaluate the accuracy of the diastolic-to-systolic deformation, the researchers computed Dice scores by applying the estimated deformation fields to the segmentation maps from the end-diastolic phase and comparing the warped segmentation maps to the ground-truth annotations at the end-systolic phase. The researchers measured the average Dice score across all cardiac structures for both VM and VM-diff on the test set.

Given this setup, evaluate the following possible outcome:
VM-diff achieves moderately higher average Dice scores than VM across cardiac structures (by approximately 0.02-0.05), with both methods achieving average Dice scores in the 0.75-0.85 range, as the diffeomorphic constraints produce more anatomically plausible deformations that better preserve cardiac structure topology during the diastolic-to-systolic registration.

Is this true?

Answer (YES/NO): NO